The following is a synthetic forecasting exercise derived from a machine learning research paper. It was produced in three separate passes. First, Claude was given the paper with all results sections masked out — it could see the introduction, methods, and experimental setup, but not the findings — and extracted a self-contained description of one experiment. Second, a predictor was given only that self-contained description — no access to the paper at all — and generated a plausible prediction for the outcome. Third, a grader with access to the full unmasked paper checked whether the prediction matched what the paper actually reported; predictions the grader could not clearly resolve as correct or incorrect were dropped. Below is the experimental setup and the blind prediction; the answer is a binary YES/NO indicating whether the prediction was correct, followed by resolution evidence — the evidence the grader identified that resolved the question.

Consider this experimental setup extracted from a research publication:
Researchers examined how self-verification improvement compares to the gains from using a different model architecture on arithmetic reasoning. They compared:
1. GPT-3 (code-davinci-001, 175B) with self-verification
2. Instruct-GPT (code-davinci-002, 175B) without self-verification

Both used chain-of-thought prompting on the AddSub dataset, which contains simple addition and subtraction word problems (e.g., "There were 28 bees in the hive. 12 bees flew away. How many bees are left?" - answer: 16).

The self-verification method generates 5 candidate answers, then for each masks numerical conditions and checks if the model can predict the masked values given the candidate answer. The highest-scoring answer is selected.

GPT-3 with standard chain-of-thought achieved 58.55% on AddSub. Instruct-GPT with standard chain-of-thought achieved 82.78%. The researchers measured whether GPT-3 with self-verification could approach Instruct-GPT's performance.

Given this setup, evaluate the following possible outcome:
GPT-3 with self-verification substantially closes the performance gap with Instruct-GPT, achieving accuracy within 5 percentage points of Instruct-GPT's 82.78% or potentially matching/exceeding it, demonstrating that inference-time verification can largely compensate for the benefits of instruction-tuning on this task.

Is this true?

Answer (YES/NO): NO